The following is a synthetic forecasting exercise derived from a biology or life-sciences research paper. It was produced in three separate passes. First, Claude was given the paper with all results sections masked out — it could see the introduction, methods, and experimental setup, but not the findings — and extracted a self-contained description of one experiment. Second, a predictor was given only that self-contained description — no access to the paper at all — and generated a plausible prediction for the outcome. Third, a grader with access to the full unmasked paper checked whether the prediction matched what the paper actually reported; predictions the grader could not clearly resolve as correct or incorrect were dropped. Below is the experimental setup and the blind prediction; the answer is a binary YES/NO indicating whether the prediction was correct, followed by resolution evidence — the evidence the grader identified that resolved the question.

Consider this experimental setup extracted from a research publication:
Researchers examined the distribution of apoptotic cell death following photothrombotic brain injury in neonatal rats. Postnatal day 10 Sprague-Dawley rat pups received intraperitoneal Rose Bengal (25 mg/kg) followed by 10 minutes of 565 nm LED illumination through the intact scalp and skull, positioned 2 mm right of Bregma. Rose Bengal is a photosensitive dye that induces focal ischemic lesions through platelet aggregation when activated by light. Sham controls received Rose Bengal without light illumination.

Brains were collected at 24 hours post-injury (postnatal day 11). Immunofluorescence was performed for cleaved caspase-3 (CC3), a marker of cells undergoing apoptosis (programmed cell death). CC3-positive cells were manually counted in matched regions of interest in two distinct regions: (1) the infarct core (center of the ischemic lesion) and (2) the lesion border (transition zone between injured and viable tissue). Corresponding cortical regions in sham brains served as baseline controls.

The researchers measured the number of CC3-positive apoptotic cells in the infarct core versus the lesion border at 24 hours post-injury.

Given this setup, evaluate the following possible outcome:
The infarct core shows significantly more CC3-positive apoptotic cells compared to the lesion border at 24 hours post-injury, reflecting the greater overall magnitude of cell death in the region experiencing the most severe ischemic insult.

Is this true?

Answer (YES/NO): NO